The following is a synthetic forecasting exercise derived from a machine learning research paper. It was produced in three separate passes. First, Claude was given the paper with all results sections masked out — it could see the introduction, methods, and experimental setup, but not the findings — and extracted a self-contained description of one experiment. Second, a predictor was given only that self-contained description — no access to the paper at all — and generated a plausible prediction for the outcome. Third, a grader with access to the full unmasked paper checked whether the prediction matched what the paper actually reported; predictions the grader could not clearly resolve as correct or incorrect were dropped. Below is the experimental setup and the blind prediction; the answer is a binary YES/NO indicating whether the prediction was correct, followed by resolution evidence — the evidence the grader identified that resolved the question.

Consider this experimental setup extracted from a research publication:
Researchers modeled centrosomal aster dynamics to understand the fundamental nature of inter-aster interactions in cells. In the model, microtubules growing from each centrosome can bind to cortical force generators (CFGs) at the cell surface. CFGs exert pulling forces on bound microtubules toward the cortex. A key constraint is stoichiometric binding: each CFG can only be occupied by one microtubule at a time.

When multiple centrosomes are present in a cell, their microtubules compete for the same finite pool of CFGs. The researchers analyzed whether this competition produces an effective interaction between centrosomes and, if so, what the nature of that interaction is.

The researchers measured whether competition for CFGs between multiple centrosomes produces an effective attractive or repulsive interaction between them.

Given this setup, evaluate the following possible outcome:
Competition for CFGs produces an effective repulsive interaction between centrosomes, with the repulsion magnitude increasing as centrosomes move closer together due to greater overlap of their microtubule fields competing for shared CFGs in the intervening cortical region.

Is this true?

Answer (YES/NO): YES